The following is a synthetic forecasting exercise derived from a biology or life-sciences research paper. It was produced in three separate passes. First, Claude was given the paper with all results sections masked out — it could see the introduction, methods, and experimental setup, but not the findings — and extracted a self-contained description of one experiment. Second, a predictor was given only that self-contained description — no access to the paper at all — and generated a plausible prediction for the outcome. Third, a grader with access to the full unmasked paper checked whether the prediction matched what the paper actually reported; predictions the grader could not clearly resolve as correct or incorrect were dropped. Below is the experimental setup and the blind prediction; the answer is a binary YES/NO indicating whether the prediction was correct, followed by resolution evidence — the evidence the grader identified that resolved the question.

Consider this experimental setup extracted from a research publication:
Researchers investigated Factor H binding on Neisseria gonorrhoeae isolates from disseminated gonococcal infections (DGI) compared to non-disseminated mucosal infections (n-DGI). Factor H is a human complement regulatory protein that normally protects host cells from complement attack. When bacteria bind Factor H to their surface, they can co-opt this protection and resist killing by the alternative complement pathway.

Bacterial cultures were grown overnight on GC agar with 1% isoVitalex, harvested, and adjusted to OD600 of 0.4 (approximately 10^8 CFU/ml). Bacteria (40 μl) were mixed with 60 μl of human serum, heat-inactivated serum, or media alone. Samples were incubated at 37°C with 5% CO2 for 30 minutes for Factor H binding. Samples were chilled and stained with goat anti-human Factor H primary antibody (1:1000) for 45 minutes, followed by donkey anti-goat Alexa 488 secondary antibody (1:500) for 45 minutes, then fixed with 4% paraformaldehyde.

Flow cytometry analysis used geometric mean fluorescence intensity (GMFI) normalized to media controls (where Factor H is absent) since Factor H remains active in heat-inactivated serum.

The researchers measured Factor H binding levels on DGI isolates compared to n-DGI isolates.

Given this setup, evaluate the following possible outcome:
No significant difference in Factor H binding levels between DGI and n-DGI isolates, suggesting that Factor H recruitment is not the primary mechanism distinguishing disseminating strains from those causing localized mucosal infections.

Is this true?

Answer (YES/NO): YES